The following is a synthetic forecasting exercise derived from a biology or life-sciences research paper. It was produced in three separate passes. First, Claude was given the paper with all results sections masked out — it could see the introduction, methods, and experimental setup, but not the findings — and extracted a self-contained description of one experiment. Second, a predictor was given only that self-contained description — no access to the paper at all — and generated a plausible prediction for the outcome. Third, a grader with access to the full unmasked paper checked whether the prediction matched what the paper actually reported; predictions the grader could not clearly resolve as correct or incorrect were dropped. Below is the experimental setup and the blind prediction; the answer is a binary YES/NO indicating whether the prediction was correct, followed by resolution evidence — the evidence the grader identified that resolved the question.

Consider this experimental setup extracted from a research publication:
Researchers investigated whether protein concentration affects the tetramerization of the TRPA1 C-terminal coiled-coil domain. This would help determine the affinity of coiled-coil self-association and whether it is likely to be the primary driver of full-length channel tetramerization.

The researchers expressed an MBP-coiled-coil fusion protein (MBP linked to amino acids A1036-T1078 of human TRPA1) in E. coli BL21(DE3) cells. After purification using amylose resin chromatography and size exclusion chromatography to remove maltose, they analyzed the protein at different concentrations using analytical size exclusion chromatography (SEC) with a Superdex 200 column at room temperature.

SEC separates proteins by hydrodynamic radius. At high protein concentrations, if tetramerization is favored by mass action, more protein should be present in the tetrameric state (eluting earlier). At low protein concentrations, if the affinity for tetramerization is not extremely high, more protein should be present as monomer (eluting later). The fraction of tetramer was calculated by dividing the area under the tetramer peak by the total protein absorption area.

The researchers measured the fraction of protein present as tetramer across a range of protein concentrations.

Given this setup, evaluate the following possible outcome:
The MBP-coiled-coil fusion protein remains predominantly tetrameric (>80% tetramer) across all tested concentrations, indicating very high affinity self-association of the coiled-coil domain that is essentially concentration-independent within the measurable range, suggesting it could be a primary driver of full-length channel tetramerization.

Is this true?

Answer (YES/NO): NO